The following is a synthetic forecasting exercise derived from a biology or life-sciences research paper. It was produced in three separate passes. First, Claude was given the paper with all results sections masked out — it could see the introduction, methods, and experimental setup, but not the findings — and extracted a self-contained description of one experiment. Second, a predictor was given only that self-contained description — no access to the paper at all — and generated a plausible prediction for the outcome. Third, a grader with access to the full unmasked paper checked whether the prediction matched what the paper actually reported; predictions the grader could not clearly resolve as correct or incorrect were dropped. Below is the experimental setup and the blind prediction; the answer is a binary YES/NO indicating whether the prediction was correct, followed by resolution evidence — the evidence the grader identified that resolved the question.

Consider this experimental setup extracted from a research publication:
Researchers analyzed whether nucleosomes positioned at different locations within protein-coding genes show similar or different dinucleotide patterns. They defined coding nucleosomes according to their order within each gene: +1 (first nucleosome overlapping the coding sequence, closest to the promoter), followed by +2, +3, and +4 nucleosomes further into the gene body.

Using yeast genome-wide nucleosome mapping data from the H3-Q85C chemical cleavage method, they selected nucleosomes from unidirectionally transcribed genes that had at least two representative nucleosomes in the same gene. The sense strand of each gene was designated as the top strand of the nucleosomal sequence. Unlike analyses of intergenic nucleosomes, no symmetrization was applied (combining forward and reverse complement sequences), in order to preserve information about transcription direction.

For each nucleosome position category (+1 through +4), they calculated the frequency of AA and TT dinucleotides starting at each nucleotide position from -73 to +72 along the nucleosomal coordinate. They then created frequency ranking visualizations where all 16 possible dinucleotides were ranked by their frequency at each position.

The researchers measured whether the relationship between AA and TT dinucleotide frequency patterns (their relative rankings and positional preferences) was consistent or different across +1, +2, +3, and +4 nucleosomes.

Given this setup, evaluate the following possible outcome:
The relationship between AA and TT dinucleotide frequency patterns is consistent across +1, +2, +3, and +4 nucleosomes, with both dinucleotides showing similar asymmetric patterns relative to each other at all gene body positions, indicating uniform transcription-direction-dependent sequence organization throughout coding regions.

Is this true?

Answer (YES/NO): YES